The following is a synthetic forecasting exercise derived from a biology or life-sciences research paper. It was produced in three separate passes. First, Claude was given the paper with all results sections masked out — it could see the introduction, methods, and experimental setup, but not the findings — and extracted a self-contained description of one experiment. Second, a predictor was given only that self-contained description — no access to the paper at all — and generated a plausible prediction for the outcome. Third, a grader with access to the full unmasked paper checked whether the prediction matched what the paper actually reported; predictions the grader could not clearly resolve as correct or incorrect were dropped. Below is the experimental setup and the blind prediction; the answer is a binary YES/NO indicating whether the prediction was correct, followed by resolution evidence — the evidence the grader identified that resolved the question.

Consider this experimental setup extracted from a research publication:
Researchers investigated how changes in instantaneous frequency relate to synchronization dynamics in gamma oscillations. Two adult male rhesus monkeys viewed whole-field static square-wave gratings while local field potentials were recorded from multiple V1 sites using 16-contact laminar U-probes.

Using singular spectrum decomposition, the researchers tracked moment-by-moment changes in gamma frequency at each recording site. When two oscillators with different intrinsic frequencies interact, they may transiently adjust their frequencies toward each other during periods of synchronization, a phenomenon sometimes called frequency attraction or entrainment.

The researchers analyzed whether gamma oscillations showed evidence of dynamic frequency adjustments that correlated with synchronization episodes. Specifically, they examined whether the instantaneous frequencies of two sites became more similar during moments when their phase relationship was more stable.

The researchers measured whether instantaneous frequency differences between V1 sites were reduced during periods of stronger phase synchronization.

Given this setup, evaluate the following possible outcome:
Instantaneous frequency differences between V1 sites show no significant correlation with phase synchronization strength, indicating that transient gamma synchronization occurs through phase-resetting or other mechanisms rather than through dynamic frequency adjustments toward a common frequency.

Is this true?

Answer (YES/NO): NO